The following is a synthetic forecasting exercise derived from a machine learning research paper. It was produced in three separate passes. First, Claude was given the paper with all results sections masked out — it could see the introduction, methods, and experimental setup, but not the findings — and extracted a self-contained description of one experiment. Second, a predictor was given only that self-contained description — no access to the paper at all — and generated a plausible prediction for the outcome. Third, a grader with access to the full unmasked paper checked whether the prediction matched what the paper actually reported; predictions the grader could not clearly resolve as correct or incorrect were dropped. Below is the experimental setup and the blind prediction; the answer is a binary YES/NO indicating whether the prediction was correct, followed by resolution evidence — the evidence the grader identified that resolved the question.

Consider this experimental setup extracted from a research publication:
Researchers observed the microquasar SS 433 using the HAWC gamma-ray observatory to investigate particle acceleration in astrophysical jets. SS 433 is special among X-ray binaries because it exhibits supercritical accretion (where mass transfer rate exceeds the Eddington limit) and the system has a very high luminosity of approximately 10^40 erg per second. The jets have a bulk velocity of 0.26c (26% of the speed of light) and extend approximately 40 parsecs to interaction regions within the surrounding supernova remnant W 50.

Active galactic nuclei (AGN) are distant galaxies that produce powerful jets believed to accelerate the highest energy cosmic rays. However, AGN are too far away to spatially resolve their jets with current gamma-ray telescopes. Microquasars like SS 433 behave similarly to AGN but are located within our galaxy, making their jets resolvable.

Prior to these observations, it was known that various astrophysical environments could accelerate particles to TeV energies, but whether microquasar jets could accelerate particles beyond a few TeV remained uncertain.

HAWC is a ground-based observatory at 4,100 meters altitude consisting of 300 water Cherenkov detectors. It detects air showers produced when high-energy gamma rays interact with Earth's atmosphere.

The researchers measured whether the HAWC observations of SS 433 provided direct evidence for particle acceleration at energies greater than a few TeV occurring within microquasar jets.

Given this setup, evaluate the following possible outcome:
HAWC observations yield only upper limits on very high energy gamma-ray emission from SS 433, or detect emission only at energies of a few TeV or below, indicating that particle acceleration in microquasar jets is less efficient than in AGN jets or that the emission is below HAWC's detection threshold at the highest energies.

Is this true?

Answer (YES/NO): NO